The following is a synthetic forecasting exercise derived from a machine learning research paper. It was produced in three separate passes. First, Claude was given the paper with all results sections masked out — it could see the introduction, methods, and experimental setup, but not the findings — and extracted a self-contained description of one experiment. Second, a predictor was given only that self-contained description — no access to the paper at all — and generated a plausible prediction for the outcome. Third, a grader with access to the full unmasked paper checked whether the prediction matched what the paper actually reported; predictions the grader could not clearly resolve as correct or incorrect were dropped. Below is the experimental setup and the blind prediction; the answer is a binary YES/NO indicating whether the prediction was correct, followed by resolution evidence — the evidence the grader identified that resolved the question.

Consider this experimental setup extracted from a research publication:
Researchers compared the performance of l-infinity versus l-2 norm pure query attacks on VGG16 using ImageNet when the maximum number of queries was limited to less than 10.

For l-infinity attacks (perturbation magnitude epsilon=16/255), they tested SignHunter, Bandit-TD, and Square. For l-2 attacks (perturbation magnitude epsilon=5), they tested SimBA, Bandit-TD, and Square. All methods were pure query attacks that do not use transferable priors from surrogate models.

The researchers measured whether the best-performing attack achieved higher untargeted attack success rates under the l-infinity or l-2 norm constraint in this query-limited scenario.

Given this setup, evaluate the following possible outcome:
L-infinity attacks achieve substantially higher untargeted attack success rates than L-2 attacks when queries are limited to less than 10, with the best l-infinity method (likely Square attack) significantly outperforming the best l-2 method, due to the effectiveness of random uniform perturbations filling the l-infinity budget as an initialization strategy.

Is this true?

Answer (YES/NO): YES